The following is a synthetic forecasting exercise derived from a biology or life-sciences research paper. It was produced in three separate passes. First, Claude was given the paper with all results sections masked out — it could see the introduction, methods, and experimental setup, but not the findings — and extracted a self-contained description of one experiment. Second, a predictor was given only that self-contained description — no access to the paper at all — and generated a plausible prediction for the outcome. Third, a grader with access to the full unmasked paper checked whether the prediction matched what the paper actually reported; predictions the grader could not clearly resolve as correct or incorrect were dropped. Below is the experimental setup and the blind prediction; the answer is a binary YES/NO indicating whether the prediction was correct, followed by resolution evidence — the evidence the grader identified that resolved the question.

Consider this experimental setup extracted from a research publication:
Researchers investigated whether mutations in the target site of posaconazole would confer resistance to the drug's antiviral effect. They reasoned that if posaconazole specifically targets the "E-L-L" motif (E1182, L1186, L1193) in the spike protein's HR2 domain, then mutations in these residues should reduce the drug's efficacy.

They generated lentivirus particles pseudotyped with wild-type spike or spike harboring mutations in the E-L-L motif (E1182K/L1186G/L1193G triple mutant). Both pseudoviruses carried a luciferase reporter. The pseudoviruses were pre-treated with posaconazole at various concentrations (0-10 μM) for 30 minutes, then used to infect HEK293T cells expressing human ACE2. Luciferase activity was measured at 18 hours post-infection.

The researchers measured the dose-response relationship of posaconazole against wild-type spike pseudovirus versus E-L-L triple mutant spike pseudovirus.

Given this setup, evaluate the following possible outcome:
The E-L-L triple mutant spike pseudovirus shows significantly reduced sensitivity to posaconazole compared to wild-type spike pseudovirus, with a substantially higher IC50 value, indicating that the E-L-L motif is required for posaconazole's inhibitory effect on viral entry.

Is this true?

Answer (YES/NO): YES